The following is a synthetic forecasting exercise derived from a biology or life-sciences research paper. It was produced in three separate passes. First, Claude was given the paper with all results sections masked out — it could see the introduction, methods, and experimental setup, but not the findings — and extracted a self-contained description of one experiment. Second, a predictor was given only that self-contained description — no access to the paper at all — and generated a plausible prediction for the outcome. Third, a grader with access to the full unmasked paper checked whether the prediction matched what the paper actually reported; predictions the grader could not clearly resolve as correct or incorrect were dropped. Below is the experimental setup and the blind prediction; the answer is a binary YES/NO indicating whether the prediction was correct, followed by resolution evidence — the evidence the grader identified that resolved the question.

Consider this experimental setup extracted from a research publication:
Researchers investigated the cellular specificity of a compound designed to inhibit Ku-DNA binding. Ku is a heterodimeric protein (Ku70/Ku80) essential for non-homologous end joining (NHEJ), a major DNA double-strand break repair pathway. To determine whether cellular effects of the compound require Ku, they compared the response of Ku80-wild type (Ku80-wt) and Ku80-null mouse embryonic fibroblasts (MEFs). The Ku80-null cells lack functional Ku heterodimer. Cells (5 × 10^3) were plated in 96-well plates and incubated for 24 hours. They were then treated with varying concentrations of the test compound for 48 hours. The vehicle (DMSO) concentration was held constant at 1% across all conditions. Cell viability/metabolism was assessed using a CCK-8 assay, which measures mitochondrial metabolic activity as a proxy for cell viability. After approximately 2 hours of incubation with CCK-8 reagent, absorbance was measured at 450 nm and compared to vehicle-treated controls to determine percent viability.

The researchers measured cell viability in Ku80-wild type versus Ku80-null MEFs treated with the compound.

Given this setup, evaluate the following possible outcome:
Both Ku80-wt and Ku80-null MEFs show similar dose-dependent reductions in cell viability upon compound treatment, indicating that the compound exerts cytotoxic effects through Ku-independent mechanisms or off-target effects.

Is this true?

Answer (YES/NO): NO